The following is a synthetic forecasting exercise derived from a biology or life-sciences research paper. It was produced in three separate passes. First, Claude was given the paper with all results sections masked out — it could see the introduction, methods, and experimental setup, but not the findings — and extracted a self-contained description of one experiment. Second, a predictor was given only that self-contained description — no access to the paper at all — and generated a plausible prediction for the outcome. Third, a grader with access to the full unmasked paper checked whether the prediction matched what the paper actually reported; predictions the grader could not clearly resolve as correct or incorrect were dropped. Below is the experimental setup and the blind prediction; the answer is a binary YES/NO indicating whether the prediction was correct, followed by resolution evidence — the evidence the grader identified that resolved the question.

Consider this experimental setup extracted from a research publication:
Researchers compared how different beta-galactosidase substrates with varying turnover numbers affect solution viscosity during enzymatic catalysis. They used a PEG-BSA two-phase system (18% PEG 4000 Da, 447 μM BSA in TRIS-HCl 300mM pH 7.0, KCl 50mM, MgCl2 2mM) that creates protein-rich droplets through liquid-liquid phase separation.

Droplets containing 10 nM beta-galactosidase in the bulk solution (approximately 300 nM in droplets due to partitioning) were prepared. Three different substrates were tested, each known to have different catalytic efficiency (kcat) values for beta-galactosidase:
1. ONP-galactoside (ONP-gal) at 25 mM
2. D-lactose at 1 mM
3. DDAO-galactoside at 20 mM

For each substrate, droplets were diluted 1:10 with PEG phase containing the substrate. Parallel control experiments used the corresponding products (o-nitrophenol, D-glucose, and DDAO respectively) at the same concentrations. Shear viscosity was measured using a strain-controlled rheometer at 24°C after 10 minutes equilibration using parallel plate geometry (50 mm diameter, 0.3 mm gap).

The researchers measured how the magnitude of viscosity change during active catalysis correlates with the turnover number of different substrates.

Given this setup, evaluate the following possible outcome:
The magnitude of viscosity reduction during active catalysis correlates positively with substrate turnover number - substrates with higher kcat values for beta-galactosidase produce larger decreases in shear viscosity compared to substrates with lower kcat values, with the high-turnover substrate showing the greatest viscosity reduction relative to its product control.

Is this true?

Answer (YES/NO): YES